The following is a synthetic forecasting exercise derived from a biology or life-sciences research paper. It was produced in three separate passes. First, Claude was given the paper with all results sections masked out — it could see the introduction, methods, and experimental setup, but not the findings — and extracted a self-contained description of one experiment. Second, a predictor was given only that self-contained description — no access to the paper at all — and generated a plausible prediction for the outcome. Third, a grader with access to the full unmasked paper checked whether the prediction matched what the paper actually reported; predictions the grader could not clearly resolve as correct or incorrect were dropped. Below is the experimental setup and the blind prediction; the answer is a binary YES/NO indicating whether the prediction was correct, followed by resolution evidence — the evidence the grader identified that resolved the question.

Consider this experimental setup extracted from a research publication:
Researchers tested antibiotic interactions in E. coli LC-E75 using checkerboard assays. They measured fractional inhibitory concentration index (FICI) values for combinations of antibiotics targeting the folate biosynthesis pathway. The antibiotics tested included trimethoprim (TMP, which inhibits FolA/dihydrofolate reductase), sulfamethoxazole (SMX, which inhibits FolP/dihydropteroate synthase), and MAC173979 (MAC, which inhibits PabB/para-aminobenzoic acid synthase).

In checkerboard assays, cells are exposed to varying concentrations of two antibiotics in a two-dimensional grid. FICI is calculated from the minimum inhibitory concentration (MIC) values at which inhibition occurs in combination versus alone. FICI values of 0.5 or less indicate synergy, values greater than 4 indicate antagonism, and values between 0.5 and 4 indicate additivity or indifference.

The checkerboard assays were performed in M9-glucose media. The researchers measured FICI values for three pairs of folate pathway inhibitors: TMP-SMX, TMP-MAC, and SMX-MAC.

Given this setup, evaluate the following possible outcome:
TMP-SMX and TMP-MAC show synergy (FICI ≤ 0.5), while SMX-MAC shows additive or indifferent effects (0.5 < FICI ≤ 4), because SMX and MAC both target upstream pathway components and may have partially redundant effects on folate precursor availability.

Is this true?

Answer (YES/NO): NO